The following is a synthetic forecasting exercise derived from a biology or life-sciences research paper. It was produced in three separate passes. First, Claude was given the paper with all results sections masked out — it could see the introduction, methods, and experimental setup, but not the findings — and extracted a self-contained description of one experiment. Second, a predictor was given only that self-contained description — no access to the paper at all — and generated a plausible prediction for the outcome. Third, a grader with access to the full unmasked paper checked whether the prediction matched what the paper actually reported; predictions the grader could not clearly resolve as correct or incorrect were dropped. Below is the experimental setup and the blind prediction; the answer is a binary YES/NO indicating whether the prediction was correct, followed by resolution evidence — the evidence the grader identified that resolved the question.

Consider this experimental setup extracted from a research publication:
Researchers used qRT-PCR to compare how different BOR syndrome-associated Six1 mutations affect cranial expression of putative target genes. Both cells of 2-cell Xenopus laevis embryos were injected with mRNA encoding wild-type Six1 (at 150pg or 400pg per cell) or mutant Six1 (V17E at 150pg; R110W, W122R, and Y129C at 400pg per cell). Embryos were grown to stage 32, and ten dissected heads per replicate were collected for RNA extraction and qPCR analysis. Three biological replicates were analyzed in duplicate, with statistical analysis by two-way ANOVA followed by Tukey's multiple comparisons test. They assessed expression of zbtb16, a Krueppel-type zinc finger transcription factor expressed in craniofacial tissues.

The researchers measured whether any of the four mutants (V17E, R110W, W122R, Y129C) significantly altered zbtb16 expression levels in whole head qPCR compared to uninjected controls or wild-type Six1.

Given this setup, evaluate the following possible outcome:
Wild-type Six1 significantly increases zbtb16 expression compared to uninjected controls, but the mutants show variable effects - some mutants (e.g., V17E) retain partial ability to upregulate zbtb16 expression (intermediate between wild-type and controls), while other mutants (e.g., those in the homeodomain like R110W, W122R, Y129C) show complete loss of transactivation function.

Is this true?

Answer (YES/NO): NO